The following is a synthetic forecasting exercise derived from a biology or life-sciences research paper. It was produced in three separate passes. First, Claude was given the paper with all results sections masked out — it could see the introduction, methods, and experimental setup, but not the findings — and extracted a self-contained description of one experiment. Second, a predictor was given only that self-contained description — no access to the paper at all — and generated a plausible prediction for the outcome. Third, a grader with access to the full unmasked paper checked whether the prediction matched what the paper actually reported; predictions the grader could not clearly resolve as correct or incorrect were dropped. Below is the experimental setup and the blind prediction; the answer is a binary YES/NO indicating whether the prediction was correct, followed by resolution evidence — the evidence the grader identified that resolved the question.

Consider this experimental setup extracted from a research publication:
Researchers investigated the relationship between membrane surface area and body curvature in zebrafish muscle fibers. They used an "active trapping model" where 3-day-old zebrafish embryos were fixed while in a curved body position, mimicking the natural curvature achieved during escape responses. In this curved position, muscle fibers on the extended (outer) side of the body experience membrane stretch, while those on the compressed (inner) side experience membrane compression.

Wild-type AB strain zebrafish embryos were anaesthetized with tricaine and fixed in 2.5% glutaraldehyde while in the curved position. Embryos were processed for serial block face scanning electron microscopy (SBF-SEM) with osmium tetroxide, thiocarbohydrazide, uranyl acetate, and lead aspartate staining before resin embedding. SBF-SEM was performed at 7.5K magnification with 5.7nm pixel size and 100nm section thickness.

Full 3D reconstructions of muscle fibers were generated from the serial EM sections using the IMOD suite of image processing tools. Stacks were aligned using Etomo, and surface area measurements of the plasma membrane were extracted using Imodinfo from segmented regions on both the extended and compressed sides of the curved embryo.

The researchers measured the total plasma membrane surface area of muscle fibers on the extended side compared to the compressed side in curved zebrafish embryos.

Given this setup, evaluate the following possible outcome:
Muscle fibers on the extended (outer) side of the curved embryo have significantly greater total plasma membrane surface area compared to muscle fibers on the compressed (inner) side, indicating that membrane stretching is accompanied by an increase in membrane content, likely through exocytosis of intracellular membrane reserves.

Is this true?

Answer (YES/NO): NO